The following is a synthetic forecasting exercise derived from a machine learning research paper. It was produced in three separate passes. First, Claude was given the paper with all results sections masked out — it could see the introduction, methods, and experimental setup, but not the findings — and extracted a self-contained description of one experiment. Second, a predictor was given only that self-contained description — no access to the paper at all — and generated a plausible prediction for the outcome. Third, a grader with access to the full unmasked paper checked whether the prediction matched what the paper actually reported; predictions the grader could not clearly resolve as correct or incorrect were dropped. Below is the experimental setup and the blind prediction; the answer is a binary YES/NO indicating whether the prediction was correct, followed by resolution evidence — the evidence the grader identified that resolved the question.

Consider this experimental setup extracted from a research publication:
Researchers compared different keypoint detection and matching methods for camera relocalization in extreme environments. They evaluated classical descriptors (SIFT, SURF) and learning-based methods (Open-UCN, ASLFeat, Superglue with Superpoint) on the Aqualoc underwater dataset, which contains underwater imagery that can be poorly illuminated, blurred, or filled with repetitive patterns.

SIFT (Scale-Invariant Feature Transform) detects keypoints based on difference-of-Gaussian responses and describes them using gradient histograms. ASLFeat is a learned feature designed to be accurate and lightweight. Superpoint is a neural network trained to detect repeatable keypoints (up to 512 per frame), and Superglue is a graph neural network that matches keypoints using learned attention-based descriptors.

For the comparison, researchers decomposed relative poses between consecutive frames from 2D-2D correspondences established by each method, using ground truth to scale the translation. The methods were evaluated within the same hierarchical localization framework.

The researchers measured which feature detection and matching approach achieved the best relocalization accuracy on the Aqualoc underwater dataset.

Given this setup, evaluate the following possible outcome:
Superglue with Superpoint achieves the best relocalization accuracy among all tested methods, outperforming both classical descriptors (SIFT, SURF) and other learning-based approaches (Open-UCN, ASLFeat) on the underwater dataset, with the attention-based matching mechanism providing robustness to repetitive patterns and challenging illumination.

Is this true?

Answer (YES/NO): YES